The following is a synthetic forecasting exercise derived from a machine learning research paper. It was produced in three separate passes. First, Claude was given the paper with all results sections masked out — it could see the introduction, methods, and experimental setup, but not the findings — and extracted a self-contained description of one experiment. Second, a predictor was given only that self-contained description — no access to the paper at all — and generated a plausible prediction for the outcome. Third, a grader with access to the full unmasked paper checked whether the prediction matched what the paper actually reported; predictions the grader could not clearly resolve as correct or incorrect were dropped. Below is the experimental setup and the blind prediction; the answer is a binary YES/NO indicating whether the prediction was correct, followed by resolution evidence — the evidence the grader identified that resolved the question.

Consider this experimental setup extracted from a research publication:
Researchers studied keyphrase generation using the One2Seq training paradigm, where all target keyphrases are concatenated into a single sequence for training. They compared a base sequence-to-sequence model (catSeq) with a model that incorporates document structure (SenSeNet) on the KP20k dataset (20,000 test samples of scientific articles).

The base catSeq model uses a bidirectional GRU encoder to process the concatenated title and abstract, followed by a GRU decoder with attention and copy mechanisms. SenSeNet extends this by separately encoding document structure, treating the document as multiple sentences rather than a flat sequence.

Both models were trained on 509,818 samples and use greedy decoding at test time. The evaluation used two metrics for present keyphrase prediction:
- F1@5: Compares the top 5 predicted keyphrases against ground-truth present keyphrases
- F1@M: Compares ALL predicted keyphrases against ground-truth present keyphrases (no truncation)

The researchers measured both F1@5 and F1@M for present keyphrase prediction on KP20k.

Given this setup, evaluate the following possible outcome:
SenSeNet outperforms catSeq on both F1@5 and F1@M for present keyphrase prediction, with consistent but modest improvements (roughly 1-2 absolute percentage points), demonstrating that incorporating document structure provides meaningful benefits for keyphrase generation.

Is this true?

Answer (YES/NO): NO